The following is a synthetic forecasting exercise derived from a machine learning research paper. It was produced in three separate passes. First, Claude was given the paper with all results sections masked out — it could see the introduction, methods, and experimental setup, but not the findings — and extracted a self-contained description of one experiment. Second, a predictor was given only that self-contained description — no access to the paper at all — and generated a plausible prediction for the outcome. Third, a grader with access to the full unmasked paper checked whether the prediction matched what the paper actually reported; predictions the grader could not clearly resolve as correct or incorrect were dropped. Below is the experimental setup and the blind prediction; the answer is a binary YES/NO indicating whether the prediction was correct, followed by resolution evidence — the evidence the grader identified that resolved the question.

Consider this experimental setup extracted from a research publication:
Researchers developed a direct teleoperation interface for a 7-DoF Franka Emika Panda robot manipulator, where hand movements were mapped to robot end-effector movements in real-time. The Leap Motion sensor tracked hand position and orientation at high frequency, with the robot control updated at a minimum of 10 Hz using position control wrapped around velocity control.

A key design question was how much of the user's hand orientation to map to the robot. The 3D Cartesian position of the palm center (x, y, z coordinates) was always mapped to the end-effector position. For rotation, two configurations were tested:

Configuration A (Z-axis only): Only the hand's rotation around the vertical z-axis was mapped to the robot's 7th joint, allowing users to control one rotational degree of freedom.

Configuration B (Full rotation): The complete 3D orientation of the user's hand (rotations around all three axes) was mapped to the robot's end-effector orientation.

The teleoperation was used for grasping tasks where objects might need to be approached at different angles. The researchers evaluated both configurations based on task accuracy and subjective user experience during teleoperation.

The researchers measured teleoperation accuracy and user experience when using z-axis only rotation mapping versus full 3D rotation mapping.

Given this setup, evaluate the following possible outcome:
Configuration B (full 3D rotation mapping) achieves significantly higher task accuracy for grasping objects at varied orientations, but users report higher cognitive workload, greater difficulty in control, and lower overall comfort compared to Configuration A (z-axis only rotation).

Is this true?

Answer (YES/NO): NO